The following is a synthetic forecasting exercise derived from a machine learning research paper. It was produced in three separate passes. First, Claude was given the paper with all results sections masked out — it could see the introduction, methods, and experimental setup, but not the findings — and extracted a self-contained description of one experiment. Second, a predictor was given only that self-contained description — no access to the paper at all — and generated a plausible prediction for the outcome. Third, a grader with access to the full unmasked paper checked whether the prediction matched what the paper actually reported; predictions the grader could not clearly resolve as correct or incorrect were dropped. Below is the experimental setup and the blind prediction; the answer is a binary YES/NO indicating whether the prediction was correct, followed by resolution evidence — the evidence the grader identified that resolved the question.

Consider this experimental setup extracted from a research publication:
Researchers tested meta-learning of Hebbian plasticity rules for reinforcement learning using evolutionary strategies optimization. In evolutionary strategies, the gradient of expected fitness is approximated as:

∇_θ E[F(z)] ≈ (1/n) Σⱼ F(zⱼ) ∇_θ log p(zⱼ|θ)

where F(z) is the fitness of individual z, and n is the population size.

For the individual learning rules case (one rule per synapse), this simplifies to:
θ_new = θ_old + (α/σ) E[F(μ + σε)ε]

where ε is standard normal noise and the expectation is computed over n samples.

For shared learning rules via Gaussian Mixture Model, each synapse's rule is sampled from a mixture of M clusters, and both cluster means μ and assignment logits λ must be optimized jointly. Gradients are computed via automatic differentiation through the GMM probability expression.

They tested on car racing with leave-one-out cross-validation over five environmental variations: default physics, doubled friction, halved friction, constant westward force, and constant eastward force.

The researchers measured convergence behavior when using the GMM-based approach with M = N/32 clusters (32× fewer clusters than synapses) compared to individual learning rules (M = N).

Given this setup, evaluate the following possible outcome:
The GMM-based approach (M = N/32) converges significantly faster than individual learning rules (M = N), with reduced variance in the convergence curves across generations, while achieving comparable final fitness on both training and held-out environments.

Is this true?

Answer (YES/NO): NO